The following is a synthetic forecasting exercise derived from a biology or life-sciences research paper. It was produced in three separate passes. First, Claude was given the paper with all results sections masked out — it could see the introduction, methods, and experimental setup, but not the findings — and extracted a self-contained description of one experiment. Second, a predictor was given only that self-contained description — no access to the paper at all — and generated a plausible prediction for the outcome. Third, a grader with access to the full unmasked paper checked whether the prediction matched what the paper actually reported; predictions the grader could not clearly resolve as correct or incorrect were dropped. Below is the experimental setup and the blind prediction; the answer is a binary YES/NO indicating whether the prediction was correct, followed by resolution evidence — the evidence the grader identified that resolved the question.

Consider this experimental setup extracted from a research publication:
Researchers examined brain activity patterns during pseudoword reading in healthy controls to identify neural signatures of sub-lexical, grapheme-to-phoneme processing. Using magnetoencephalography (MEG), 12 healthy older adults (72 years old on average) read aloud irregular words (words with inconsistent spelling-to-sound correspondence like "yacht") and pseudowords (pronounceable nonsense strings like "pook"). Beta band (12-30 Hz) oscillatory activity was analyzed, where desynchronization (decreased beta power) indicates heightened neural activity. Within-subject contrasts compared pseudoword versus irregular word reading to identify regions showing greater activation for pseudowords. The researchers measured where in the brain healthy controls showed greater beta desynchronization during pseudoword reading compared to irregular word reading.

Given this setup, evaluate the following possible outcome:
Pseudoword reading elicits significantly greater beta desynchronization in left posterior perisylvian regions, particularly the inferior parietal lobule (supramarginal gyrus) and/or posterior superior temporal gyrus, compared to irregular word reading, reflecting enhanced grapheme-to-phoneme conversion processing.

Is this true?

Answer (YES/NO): NO